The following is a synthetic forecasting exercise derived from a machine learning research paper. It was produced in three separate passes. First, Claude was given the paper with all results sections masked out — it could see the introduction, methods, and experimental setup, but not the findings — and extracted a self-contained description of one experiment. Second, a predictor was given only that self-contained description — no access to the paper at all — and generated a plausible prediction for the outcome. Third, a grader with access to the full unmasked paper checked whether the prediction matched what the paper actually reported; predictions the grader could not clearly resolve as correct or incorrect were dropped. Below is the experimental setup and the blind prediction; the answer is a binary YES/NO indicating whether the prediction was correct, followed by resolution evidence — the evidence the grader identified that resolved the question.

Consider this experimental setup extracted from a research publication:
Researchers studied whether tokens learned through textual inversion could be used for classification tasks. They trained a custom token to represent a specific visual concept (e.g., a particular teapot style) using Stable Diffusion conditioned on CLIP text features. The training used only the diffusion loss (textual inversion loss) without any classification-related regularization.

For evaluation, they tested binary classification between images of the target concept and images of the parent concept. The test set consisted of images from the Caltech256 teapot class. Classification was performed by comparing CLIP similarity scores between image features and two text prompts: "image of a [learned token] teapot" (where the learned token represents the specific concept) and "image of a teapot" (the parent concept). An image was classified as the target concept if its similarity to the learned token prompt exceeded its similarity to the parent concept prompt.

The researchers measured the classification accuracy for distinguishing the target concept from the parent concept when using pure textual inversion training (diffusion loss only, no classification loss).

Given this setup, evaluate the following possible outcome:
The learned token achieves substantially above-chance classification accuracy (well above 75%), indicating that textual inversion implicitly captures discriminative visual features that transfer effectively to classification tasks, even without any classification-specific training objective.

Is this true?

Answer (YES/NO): NO